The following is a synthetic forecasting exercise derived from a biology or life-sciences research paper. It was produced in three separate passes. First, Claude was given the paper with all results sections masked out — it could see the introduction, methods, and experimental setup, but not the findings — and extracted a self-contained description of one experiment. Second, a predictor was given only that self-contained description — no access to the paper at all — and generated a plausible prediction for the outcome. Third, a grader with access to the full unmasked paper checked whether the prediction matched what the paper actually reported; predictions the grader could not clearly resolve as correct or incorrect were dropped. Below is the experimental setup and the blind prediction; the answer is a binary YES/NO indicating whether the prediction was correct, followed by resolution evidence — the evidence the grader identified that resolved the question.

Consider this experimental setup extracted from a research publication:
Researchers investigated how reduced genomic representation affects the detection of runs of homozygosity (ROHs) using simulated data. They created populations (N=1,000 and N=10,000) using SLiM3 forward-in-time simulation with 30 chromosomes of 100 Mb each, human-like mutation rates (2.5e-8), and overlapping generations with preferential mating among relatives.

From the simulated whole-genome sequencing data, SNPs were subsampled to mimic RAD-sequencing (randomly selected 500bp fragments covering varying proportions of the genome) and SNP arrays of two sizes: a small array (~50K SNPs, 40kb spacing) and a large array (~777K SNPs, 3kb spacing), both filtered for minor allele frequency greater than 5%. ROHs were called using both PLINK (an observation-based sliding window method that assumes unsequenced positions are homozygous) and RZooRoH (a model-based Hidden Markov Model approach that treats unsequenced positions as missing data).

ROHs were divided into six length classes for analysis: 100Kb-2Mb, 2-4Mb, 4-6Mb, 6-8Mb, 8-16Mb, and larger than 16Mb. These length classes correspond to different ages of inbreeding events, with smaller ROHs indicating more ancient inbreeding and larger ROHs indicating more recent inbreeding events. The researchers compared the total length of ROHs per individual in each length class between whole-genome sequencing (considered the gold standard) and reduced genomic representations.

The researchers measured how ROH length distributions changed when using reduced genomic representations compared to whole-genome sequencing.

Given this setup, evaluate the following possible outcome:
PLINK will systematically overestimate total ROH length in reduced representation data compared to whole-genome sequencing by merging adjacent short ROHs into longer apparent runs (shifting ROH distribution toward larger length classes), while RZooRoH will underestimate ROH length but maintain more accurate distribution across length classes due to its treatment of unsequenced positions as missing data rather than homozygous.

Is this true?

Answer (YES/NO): NO